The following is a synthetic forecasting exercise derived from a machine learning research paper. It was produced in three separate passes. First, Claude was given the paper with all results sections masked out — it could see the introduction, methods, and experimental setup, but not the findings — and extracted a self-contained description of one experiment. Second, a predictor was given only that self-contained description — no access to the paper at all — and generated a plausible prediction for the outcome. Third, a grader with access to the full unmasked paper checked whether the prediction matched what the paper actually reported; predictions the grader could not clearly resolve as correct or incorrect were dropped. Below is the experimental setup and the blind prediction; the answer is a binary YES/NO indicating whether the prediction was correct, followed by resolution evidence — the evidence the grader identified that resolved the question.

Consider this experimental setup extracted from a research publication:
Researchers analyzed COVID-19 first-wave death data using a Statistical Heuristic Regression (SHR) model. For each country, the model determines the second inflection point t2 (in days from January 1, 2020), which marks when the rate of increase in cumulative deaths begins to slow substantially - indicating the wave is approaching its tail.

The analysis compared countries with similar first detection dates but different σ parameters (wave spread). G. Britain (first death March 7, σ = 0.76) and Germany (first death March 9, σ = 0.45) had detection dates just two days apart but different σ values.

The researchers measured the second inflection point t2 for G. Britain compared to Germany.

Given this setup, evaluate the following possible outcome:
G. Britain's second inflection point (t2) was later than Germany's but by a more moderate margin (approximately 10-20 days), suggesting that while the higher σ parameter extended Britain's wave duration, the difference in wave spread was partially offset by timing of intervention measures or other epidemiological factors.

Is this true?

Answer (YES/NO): NO